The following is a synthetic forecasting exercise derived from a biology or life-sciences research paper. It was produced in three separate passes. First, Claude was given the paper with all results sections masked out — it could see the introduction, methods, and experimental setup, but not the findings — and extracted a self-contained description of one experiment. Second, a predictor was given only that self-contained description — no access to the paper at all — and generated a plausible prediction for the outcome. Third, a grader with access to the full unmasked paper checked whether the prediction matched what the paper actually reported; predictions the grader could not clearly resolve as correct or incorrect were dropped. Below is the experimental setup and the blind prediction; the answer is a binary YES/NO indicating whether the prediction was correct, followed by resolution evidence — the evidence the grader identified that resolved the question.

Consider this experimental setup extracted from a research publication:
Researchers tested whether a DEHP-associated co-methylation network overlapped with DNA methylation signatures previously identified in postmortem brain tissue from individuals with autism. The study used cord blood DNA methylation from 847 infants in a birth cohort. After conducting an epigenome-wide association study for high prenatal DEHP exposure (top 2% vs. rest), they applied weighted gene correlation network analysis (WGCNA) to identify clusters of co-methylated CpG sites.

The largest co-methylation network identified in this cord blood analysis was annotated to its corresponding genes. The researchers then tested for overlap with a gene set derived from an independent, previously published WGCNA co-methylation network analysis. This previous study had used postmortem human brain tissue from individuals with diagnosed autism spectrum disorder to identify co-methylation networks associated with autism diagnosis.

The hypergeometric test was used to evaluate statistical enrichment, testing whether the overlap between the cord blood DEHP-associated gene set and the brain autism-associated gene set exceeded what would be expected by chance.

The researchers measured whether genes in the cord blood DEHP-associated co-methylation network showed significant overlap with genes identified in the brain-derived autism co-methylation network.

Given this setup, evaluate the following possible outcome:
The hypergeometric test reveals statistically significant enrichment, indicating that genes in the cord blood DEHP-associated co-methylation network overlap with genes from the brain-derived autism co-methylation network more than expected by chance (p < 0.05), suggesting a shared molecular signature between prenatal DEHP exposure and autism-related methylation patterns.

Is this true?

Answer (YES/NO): YES